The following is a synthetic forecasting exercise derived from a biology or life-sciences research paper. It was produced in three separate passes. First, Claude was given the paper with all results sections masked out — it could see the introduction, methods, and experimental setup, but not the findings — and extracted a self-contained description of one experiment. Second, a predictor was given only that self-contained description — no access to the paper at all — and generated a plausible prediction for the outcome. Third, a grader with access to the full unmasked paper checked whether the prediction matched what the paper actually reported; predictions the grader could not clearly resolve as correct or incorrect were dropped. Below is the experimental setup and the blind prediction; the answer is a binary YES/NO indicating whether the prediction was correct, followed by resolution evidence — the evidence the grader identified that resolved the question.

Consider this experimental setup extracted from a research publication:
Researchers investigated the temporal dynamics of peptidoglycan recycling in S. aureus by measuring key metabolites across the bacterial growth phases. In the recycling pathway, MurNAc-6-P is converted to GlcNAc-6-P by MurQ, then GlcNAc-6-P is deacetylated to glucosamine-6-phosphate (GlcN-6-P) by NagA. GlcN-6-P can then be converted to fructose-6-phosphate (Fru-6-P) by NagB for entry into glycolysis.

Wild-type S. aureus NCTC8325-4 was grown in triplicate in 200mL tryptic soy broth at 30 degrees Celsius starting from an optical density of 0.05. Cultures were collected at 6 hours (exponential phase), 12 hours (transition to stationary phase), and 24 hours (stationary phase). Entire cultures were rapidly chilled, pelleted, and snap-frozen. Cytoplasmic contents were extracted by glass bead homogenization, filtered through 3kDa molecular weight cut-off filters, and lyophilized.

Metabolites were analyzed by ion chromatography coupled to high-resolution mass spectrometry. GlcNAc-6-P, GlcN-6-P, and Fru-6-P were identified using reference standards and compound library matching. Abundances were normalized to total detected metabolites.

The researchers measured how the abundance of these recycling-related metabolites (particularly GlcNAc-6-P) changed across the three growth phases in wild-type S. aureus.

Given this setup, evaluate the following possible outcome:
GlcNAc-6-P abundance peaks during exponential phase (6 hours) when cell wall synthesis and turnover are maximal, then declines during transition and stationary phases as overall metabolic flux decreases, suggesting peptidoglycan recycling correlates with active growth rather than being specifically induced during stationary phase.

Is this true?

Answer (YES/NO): NO